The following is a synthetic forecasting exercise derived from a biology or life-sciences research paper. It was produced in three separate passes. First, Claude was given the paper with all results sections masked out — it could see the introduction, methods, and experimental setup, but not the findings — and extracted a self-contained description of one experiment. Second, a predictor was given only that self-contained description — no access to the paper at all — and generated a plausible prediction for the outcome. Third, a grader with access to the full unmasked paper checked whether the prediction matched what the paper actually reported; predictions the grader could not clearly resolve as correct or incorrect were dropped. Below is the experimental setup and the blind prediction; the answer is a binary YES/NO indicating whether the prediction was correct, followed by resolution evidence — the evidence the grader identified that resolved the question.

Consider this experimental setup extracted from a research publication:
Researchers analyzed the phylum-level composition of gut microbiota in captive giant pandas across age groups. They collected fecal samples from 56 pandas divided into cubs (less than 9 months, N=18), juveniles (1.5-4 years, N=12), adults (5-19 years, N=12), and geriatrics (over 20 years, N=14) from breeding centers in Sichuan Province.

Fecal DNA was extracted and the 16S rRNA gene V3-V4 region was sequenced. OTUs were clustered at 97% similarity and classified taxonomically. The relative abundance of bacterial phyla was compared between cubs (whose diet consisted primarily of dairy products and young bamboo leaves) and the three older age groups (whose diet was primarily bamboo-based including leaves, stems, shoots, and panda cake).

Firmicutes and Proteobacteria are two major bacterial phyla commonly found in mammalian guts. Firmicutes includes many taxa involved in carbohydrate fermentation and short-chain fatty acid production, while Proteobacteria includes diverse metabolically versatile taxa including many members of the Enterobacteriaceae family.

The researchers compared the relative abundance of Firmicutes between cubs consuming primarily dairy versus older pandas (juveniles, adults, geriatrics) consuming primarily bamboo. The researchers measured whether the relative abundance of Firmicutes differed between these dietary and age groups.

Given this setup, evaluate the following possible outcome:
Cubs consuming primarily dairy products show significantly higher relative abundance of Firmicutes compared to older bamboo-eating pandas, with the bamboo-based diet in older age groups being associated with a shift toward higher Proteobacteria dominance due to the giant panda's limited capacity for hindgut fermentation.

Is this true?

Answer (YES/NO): NO